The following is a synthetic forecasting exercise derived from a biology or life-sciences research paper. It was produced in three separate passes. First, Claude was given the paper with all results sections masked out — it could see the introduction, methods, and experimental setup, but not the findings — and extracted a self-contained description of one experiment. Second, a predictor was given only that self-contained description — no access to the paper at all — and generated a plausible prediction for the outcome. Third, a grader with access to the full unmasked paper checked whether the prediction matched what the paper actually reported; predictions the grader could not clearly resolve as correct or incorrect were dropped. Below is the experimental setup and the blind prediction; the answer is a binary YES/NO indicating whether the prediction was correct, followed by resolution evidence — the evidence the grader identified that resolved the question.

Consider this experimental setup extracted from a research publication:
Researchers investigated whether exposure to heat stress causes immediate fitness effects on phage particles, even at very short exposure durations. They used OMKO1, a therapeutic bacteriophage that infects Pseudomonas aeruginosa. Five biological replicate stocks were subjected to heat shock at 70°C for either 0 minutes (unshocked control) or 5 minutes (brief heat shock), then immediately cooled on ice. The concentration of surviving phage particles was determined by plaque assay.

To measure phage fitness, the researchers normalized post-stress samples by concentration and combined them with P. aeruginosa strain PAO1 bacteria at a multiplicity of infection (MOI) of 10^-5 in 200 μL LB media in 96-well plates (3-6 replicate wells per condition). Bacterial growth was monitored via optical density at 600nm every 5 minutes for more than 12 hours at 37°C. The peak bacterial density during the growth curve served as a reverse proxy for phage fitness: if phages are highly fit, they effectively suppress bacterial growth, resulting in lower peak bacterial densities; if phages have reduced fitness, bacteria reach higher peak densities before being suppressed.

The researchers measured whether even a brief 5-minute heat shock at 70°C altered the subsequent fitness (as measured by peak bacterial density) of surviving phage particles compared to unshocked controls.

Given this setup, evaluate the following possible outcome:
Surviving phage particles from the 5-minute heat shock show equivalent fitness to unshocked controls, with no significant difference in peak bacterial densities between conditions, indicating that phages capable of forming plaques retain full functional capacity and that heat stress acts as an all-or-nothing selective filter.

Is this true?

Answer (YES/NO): NO